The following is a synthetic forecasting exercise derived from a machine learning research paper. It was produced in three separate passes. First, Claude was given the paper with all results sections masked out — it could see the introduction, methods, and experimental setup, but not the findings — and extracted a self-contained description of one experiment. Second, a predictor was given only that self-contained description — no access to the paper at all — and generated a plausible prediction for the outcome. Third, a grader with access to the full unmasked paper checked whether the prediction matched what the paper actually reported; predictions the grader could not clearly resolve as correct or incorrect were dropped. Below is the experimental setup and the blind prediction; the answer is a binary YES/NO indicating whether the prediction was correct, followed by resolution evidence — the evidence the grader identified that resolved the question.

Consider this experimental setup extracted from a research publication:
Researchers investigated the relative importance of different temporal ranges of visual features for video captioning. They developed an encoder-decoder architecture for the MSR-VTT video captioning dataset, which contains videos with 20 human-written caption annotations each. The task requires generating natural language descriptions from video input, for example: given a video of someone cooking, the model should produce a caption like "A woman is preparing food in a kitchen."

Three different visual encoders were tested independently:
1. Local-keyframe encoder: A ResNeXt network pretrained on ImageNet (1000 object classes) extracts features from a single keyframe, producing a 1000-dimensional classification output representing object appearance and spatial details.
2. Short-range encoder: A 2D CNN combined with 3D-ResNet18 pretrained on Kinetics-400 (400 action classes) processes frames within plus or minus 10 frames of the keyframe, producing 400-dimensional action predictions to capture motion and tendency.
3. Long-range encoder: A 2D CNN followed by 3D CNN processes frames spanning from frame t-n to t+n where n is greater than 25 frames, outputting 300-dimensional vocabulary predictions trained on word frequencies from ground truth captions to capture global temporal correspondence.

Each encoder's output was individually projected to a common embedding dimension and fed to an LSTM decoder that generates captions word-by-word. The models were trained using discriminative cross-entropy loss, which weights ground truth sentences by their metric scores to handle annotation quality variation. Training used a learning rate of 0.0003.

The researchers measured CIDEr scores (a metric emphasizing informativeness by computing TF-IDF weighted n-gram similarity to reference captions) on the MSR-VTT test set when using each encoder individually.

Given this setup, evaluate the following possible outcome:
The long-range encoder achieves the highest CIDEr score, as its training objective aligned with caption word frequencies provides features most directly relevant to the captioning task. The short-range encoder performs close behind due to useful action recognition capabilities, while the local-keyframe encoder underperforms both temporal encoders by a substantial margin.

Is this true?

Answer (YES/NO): NO